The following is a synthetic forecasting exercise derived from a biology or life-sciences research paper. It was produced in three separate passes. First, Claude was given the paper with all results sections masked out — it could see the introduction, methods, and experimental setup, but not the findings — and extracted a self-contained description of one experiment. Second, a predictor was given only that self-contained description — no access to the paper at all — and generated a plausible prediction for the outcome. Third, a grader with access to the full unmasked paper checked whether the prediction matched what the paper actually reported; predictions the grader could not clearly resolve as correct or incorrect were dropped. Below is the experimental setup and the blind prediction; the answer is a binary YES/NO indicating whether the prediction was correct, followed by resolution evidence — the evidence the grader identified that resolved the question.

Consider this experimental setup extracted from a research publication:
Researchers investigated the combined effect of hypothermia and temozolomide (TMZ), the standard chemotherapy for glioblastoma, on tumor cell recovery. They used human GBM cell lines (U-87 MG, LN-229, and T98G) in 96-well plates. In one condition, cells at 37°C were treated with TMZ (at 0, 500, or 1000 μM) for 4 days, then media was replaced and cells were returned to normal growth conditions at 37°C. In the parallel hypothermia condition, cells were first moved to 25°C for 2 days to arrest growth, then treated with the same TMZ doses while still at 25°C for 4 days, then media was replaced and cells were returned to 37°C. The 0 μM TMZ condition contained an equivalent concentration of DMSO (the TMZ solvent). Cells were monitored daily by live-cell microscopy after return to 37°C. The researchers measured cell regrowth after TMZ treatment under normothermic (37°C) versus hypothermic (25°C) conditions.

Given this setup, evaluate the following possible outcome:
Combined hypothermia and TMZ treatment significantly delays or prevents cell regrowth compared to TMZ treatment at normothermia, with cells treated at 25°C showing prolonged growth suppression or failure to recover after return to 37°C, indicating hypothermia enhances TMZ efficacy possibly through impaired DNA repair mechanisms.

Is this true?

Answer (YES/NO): YES